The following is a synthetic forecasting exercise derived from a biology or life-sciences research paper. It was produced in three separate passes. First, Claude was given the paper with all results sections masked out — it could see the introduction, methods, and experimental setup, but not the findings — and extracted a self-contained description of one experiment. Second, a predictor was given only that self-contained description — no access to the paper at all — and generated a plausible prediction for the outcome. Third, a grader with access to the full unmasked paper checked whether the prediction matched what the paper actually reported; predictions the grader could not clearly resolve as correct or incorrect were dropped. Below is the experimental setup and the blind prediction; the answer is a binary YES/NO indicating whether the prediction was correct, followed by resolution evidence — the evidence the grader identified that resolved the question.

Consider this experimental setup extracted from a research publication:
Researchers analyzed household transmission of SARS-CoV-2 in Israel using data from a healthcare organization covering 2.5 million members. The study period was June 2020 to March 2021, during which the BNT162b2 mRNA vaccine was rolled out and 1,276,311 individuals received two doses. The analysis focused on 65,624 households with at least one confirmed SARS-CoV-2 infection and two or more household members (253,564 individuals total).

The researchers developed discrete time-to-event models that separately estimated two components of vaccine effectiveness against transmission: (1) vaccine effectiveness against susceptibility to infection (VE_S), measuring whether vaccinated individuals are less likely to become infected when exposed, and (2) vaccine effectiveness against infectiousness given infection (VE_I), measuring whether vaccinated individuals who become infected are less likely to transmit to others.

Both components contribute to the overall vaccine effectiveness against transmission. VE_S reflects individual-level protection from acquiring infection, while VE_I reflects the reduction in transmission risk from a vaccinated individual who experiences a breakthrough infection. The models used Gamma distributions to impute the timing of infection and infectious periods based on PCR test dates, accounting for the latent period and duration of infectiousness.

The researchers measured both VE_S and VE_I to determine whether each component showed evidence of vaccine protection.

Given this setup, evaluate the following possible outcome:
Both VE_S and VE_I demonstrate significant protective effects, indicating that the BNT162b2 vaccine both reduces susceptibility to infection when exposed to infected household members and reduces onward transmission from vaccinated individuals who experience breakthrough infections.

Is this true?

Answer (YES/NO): YES